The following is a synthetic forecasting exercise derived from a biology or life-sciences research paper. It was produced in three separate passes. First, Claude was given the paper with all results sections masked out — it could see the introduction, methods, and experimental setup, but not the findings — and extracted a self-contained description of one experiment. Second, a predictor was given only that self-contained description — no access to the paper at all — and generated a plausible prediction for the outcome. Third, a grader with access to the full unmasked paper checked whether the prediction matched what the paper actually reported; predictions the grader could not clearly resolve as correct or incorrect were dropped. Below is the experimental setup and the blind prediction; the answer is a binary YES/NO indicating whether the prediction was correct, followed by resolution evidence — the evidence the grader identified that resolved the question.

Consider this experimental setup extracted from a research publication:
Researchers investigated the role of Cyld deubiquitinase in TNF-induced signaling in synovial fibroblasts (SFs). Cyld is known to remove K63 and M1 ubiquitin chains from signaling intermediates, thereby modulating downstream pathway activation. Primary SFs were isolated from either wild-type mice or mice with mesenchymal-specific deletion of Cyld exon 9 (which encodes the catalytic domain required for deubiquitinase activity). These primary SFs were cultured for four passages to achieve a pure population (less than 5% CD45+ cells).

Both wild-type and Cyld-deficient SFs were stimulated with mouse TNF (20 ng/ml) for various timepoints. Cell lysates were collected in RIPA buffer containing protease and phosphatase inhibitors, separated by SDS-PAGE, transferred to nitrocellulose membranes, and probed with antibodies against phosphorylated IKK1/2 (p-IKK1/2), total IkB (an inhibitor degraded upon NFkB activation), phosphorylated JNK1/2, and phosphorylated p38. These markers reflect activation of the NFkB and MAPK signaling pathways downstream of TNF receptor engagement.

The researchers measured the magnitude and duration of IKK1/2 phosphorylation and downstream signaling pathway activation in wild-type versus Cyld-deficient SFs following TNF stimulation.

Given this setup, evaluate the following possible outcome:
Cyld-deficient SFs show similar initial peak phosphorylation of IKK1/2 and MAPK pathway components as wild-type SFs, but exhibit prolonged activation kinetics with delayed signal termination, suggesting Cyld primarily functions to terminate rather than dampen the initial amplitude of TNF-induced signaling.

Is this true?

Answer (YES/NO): NO